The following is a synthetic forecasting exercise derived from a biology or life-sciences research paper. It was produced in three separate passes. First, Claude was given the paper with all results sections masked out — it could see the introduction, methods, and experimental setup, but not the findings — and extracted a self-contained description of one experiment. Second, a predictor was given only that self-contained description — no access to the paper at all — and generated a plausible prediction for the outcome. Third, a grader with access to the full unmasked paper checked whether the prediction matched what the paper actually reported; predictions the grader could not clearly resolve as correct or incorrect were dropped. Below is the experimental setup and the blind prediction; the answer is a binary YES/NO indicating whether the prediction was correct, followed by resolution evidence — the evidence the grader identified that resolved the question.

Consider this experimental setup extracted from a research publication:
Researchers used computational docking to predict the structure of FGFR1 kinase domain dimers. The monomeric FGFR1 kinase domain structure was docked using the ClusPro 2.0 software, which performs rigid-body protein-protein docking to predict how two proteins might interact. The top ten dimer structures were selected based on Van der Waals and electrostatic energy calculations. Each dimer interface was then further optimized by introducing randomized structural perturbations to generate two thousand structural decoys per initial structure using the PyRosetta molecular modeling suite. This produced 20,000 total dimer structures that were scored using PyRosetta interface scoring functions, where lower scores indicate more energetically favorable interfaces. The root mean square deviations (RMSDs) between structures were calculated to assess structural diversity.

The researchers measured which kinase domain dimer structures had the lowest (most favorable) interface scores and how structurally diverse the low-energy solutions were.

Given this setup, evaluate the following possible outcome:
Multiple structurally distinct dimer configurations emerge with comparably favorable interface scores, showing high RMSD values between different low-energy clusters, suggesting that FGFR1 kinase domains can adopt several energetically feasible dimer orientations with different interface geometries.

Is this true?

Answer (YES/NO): YES